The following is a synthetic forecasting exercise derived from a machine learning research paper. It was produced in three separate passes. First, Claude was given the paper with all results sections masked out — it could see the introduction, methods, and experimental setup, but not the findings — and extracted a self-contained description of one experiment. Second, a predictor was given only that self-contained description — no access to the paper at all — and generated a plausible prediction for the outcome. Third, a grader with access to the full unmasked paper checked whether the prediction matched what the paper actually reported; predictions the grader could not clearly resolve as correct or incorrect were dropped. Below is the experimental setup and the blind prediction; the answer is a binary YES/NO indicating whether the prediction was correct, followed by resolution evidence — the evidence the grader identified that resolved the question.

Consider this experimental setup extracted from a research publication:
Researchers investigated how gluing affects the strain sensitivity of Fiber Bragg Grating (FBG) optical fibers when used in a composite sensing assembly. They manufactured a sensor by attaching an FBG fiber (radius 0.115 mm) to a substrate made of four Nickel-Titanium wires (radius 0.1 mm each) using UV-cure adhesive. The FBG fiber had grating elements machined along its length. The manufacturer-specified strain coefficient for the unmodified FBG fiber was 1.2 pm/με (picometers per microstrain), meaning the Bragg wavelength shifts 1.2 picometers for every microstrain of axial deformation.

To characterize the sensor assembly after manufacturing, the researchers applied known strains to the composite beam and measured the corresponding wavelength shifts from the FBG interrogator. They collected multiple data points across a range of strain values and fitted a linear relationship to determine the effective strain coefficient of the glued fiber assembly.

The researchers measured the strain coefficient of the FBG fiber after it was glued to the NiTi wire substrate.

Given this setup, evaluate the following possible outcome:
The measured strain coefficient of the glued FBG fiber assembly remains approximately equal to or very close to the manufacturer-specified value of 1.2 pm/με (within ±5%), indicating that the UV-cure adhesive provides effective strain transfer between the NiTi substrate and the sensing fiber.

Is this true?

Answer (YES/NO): NO